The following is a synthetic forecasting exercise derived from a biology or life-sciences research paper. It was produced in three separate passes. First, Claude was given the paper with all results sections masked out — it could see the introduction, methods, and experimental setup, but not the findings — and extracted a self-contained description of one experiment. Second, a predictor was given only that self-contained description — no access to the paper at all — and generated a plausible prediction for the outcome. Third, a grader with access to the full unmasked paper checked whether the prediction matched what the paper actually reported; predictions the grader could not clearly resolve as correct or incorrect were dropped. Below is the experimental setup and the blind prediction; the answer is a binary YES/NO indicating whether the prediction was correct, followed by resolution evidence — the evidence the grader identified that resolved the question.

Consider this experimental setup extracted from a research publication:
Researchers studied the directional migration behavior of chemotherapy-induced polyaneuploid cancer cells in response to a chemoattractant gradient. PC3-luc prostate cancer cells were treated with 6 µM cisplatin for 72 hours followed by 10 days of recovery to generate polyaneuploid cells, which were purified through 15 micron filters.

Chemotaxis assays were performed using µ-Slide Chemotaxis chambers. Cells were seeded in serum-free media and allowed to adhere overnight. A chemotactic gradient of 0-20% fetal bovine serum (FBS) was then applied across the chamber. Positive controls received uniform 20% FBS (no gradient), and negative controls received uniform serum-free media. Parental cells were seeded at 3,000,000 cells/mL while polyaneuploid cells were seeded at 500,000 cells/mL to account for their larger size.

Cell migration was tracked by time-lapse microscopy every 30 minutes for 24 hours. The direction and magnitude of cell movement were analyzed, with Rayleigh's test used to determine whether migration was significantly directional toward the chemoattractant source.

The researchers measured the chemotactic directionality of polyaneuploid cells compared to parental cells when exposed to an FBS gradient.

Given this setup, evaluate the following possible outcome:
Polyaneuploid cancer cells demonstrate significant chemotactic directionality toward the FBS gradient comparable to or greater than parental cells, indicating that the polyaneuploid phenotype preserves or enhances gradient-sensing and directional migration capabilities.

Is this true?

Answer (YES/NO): YES